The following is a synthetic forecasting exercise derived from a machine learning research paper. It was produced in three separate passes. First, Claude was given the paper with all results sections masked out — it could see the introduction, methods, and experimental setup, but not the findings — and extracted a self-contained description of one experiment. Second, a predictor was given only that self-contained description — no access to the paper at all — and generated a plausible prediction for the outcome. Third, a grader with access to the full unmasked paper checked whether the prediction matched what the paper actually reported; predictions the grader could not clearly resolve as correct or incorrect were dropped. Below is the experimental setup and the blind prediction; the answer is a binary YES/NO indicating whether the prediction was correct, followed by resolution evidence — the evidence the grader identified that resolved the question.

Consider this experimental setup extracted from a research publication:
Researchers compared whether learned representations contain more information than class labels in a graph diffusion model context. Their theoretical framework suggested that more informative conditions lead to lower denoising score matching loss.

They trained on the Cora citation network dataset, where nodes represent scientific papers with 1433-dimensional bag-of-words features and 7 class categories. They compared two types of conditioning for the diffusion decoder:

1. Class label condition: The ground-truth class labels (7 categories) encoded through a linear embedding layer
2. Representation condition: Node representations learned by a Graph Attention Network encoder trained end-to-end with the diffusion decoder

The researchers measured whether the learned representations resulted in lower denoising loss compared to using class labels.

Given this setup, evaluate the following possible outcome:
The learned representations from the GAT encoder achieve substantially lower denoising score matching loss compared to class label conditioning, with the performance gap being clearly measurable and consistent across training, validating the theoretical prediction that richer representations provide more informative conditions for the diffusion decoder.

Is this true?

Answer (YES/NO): YES